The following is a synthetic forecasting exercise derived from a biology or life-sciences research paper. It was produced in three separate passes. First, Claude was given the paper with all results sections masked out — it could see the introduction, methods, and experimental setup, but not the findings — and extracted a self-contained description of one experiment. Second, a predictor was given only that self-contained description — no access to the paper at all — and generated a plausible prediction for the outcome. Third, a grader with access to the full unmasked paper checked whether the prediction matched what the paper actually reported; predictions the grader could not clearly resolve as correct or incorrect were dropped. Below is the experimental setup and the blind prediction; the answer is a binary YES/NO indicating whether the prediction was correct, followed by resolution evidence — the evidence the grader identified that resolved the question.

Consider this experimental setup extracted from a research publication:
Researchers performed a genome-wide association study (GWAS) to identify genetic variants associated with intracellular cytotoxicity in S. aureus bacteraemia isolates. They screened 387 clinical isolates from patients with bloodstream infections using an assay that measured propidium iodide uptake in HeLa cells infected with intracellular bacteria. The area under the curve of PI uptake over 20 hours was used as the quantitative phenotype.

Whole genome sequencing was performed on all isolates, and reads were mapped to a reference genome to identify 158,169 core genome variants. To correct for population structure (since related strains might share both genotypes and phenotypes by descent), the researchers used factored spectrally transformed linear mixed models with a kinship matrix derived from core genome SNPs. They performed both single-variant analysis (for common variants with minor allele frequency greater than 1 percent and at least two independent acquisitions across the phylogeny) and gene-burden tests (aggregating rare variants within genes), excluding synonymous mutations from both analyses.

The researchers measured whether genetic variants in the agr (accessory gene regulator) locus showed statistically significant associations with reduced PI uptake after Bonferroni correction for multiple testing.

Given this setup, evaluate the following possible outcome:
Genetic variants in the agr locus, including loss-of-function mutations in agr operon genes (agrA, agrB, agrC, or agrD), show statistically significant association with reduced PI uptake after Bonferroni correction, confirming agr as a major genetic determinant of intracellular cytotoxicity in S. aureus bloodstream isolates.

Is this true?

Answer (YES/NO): YES